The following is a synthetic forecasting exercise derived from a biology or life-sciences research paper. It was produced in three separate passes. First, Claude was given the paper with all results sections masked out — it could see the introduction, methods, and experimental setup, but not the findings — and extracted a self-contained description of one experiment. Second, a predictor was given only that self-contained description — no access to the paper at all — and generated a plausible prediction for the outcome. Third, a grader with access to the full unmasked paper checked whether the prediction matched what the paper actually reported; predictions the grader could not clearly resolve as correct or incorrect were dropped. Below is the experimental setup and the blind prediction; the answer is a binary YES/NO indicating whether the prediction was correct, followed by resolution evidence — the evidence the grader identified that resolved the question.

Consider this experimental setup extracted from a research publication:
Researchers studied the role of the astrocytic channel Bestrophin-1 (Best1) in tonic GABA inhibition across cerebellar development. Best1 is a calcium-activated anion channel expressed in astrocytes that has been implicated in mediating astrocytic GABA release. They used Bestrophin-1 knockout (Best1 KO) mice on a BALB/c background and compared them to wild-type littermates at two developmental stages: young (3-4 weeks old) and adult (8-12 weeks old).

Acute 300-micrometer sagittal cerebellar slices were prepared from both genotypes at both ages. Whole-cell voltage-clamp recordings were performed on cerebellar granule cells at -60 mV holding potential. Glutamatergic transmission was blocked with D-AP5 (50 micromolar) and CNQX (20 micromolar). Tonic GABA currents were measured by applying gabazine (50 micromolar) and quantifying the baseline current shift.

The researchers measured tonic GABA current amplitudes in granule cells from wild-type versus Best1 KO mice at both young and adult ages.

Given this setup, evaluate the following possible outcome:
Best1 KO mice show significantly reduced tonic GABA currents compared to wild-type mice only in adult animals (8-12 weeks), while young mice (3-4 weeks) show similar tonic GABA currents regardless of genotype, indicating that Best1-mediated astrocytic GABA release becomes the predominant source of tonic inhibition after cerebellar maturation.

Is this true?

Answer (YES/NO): NO